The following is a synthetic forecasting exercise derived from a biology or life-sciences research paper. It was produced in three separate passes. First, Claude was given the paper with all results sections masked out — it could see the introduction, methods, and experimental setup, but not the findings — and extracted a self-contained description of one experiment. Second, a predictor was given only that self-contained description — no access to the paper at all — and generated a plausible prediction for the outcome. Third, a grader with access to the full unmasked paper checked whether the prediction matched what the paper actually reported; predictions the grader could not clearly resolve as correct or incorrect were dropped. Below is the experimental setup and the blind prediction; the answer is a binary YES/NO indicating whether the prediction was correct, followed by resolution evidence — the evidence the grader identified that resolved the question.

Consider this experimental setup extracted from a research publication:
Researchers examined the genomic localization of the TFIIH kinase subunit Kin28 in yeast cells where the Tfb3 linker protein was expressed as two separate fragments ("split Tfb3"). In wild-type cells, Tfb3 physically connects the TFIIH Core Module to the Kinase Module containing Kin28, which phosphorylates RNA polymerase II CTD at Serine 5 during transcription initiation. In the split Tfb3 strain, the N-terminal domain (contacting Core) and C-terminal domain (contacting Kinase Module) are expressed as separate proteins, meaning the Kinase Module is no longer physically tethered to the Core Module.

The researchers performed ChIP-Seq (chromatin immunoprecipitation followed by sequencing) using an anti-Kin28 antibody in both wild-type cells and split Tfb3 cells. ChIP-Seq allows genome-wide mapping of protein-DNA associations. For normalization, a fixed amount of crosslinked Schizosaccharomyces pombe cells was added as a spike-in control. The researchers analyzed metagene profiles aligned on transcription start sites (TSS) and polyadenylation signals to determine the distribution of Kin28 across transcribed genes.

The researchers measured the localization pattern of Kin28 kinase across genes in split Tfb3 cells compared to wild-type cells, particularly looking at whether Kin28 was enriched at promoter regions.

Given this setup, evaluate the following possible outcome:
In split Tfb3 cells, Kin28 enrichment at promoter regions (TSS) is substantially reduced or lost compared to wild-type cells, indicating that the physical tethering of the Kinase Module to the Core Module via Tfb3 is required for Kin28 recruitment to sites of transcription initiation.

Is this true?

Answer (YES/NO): YES